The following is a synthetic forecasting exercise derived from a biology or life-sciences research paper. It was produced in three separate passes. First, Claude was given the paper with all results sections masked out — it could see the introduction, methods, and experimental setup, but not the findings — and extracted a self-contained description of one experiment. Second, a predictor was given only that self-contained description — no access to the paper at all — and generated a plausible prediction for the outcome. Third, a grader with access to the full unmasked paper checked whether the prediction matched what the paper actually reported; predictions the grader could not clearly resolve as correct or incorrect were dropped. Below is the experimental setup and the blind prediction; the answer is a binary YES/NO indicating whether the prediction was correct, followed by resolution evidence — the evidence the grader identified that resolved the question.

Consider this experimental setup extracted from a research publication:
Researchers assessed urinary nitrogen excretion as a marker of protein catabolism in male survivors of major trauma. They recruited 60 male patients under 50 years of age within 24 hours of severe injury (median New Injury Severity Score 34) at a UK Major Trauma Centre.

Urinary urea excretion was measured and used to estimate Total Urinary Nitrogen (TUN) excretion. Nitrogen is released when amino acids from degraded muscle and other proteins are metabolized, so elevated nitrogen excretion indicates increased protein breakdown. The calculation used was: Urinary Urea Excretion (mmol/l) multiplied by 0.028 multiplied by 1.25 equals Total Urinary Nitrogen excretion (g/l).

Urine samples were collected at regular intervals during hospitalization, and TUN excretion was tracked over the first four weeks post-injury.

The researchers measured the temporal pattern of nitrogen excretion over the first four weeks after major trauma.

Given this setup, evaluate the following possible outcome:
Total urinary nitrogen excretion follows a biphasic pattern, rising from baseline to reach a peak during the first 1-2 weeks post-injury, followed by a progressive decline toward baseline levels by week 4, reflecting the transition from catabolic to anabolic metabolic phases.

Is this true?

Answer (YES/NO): YES